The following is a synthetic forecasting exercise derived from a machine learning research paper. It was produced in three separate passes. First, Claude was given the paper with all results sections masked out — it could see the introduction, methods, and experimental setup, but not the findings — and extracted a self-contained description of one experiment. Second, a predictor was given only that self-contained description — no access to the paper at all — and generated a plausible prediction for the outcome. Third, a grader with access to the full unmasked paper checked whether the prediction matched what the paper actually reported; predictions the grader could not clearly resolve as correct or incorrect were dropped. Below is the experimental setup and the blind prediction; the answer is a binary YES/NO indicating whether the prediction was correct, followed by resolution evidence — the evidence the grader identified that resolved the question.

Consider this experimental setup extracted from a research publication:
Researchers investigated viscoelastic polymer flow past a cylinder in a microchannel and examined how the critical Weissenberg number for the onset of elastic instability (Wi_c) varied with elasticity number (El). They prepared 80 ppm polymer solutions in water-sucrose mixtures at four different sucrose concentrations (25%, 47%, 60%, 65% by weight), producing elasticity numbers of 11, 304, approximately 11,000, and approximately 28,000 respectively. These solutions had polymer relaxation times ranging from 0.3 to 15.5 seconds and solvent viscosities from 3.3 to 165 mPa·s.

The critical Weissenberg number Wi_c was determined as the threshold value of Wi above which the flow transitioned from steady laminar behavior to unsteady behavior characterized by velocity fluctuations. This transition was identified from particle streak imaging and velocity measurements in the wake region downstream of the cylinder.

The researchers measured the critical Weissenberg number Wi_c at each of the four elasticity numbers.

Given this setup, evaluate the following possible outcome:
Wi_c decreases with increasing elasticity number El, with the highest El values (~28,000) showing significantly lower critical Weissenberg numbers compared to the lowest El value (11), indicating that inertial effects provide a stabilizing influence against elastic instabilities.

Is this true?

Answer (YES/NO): NO